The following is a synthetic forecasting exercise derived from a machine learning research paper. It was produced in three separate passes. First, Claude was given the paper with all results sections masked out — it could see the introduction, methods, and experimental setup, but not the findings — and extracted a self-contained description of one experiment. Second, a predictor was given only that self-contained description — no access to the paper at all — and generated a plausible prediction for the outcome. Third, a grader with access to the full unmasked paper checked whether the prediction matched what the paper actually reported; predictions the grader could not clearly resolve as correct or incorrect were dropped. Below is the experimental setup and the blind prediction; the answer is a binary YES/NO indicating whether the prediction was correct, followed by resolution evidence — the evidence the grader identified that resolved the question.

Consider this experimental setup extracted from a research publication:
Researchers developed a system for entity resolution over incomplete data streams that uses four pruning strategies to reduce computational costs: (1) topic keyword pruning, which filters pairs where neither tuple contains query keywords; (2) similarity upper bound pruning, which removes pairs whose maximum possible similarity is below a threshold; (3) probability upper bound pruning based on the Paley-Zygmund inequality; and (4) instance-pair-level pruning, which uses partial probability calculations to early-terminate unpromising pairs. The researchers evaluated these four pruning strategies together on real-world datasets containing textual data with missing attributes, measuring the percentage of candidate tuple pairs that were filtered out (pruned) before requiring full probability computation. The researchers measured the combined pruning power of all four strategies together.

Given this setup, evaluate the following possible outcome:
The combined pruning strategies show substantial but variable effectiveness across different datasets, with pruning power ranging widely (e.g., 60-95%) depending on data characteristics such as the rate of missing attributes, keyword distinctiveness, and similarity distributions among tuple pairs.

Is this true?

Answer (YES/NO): NO